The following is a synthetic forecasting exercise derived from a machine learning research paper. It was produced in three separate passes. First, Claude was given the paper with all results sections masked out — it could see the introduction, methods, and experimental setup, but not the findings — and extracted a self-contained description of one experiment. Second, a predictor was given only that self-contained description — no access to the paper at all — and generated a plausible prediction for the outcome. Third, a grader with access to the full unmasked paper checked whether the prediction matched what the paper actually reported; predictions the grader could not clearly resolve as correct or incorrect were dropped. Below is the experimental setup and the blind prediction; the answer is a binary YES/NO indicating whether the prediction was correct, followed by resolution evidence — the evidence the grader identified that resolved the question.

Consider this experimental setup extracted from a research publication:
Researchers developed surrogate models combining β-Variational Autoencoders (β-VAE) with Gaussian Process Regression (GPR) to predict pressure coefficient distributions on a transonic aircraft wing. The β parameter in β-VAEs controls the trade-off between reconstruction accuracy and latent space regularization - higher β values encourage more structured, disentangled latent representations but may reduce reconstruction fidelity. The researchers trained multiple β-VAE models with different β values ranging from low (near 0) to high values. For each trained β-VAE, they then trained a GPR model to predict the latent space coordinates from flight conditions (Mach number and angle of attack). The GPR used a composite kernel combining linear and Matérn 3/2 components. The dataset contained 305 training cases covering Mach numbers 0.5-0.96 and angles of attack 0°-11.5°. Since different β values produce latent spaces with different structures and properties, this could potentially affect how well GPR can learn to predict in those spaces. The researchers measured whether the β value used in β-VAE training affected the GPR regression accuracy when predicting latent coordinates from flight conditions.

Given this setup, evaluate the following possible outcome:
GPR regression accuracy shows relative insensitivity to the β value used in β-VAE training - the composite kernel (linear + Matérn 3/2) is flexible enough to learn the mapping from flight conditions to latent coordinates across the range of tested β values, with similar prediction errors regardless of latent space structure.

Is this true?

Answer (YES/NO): YES